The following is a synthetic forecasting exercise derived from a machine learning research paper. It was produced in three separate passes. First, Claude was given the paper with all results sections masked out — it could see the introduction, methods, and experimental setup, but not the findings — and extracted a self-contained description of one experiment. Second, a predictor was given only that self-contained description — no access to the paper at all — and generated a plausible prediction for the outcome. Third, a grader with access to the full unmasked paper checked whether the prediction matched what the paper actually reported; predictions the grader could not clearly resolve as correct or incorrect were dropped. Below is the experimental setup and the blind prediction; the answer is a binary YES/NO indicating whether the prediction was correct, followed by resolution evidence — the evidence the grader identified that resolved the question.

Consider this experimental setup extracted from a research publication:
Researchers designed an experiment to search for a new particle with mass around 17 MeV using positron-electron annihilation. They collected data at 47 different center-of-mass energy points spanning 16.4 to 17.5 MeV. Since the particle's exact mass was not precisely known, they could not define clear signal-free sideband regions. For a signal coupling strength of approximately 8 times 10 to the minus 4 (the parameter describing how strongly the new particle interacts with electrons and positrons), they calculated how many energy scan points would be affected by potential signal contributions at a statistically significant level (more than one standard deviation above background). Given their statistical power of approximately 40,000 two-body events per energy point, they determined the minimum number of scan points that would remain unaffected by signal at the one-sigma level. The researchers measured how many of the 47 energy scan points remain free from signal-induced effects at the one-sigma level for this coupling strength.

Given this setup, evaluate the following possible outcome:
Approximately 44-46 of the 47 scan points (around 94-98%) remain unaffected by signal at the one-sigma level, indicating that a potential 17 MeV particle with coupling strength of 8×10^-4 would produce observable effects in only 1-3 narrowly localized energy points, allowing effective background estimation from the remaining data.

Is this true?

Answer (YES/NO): NO